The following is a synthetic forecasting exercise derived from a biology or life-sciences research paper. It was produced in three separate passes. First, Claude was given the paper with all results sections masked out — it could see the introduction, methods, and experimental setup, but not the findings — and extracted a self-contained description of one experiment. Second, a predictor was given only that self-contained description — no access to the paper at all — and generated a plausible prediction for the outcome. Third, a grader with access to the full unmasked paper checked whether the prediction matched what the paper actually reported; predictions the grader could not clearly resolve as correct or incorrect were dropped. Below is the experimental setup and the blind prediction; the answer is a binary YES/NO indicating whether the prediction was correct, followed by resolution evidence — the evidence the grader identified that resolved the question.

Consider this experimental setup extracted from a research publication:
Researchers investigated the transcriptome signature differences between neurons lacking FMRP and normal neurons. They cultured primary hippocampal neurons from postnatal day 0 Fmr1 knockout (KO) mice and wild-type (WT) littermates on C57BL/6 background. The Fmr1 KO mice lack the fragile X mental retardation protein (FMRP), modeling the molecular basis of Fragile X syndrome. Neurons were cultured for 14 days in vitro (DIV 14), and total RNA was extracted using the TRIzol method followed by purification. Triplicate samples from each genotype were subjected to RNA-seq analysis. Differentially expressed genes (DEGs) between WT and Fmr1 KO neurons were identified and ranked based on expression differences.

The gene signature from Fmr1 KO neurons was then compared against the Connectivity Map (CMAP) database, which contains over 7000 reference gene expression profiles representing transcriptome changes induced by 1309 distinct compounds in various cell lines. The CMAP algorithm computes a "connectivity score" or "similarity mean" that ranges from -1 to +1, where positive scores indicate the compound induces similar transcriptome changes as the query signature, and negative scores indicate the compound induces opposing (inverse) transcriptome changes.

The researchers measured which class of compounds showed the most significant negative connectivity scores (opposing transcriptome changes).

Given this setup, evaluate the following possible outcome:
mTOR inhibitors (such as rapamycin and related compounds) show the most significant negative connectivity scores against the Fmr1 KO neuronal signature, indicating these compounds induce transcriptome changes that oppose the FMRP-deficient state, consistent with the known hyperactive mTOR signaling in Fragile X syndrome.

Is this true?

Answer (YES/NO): NO